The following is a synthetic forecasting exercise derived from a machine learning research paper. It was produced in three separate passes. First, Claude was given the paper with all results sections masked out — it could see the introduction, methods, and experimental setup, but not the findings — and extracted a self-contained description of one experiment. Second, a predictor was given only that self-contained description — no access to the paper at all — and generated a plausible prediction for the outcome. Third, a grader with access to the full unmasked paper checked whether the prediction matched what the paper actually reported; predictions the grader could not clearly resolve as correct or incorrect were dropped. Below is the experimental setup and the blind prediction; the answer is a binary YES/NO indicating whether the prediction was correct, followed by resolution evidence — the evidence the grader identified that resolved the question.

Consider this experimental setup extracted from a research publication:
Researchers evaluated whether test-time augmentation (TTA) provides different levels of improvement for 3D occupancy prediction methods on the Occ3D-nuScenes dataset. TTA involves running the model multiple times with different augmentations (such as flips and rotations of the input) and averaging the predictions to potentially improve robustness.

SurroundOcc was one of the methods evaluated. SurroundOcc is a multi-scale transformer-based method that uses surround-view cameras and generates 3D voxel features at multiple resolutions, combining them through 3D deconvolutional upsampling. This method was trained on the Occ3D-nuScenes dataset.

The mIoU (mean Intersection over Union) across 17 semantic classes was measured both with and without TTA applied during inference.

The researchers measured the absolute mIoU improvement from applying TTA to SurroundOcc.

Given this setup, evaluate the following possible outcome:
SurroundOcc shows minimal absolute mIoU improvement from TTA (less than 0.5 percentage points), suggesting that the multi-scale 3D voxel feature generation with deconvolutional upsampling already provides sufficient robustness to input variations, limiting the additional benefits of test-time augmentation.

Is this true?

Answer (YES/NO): NO